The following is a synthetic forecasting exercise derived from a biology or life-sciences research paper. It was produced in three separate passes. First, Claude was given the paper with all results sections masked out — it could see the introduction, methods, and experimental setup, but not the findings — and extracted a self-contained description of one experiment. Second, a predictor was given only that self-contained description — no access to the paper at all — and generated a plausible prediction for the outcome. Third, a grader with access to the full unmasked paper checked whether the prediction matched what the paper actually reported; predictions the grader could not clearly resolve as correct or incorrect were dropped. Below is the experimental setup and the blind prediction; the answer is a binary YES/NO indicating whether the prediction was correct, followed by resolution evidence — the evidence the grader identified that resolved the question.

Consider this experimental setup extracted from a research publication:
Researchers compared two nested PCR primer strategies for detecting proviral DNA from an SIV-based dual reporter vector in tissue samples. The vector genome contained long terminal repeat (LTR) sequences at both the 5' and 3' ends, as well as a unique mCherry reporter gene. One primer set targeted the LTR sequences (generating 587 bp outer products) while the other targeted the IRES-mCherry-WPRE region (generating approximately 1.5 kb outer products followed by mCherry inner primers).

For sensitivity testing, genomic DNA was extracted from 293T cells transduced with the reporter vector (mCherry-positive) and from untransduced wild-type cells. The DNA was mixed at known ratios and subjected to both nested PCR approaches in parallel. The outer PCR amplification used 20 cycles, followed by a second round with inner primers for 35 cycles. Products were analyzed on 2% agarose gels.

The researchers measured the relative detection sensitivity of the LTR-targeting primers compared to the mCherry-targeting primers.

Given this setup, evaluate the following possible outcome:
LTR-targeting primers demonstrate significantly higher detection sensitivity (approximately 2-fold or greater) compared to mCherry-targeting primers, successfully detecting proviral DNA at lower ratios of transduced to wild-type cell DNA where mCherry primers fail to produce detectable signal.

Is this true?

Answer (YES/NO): YES